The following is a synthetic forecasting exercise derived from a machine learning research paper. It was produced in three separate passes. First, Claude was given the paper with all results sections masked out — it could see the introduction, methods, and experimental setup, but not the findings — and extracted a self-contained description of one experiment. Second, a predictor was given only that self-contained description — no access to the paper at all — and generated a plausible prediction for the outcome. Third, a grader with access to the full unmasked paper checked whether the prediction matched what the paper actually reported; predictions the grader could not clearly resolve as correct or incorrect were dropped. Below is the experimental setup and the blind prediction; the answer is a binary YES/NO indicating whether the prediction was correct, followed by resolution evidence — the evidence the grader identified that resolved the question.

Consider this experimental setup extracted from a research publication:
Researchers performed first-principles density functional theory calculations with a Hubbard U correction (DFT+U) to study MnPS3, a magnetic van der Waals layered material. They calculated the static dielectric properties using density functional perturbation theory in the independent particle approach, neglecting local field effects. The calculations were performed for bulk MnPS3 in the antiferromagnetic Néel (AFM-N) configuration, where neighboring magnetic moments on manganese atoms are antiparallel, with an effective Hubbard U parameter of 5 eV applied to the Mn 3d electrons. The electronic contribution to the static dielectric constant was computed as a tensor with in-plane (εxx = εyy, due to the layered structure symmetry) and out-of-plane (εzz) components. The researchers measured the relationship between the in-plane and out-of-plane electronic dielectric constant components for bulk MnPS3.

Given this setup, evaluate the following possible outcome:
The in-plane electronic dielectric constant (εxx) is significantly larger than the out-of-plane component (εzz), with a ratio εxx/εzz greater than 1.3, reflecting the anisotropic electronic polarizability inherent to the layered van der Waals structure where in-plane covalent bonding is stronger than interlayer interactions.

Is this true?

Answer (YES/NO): NO